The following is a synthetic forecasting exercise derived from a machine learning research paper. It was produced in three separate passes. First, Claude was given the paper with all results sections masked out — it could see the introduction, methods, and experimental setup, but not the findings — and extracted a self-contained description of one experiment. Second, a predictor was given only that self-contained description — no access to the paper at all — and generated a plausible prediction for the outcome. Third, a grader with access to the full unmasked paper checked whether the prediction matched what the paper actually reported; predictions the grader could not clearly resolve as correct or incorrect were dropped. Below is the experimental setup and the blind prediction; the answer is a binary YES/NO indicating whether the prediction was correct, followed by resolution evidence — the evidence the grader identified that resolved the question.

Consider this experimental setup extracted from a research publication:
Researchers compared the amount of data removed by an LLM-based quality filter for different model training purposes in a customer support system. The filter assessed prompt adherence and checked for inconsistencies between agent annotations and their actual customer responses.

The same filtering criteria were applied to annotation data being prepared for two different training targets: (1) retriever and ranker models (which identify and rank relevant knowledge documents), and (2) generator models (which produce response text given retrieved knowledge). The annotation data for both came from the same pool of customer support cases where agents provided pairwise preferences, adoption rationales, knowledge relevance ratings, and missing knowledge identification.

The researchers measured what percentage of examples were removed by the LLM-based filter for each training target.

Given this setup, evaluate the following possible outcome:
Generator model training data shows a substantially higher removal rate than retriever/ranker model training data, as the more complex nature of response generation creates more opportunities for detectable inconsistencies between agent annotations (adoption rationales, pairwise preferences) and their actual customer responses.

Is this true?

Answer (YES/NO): YES